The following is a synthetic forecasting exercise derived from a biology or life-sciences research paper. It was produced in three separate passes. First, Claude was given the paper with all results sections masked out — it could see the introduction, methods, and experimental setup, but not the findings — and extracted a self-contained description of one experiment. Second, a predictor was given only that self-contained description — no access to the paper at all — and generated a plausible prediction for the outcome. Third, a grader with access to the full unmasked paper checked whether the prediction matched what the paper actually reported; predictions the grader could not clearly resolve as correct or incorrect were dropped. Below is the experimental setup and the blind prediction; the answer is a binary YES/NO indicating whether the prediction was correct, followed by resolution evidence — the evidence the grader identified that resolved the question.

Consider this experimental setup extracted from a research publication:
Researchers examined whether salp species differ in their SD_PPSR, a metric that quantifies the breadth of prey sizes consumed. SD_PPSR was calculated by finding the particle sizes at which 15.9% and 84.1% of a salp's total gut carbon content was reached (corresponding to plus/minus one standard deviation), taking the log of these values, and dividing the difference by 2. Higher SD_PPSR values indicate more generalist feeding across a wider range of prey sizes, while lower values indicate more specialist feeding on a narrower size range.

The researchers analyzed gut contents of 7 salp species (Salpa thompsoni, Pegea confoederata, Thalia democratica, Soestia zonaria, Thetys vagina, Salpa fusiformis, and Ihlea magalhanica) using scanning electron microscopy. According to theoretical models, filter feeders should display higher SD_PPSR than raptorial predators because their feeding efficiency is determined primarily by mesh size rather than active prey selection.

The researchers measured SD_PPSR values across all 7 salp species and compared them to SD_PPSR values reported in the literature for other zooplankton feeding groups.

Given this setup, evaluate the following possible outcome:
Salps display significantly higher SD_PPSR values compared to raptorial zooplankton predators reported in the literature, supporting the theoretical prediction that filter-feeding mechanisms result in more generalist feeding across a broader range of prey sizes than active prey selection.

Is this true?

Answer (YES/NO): NO